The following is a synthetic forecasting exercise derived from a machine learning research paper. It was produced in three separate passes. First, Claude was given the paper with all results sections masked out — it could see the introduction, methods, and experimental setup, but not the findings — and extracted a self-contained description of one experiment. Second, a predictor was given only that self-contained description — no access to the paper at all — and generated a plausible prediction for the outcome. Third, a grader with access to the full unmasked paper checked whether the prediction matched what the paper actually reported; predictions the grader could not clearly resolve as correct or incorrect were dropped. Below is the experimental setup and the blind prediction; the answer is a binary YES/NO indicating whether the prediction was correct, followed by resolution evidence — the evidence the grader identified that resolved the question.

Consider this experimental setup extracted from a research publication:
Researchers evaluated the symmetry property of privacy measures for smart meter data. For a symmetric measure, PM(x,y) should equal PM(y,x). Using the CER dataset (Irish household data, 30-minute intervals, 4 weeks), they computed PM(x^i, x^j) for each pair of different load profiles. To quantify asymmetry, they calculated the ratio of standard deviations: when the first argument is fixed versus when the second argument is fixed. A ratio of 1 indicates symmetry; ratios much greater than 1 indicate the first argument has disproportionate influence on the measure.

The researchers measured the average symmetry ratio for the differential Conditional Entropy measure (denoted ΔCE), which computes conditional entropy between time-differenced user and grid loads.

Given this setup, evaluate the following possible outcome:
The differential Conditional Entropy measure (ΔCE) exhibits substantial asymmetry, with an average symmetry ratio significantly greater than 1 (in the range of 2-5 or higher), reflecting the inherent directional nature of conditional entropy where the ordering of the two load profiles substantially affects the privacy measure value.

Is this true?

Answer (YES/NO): YES